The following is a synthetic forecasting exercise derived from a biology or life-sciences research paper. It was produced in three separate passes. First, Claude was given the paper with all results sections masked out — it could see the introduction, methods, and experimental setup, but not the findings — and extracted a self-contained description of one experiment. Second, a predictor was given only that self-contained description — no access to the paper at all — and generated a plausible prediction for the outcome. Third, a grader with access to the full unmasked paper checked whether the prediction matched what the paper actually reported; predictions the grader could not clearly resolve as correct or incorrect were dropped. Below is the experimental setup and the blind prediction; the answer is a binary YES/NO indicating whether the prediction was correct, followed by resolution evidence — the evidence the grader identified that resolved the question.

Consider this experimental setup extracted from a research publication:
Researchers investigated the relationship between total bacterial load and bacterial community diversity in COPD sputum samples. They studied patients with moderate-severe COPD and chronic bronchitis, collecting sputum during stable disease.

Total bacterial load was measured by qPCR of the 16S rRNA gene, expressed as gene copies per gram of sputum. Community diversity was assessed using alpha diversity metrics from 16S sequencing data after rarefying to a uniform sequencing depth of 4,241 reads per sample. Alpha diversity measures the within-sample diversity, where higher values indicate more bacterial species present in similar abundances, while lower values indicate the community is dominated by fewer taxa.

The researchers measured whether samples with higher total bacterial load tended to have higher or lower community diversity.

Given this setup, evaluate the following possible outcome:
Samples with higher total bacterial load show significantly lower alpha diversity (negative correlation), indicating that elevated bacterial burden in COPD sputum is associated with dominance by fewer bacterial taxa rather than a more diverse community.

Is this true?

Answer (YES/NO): YES